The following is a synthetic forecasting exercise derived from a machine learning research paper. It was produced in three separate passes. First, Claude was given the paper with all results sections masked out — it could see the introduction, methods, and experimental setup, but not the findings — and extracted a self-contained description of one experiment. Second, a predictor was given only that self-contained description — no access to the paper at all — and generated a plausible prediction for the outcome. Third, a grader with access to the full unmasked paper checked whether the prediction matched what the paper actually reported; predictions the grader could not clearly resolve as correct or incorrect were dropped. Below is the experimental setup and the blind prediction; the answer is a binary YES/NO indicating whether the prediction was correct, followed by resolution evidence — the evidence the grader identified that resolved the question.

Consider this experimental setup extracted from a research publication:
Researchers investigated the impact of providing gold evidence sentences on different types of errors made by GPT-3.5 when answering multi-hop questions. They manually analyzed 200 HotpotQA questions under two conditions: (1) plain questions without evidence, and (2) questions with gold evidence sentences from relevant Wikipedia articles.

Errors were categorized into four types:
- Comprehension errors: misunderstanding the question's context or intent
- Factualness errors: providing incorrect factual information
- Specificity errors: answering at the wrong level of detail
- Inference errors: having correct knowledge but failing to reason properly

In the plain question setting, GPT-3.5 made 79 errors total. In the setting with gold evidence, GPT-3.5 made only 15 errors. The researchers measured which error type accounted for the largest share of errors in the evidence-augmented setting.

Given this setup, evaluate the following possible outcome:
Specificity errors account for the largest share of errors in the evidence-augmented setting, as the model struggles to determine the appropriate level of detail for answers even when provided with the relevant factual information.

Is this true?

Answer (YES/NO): NO